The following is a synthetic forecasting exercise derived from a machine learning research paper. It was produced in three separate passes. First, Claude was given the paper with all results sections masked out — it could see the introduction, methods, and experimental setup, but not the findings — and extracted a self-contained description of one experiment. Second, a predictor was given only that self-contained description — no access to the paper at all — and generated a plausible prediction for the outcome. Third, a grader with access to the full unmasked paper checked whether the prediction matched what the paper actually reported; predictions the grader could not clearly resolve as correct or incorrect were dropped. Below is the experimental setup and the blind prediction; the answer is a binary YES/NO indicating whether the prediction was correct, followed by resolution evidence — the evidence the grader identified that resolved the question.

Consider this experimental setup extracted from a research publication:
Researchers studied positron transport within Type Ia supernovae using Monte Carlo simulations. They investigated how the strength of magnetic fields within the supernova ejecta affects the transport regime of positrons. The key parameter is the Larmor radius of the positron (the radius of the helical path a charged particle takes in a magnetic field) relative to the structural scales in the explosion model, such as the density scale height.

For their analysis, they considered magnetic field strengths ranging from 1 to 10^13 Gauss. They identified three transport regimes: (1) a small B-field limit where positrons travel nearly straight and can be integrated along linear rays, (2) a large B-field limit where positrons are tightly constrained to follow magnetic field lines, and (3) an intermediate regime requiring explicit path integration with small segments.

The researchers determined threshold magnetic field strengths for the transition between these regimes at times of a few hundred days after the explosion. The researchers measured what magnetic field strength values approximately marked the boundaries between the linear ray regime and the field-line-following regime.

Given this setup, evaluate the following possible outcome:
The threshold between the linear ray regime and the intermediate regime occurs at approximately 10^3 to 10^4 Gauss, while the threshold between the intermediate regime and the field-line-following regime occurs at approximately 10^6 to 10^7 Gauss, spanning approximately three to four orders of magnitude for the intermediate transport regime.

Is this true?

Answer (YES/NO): YES